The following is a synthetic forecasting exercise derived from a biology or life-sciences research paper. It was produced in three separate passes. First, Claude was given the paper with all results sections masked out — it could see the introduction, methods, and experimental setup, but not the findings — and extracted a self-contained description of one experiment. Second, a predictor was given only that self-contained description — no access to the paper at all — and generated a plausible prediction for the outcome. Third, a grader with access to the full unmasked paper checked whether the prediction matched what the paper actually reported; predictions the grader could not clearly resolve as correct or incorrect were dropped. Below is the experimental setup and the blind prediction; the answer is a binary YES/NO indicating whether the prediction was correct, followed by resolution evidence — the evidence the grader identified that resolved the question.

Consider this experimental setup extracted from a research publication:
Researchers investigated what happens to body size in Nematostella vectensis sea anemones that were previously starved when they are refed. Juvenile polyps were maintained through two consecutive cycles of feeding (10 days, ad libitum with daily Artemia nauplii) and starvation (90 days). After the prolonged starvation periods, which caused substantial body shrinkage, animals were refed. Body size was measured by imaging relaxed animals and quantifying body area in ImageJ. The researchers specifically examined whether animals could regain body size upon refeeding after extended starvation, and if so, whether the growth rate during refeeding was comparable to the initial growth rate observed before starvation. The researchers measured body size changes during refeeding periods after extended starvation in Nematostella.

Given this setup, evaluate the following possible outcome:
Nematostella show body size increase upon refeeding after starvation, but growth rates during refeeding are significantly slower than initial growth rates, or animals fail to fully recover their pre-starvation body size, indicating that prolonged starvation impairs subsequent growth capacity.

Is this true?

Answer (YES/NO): YES